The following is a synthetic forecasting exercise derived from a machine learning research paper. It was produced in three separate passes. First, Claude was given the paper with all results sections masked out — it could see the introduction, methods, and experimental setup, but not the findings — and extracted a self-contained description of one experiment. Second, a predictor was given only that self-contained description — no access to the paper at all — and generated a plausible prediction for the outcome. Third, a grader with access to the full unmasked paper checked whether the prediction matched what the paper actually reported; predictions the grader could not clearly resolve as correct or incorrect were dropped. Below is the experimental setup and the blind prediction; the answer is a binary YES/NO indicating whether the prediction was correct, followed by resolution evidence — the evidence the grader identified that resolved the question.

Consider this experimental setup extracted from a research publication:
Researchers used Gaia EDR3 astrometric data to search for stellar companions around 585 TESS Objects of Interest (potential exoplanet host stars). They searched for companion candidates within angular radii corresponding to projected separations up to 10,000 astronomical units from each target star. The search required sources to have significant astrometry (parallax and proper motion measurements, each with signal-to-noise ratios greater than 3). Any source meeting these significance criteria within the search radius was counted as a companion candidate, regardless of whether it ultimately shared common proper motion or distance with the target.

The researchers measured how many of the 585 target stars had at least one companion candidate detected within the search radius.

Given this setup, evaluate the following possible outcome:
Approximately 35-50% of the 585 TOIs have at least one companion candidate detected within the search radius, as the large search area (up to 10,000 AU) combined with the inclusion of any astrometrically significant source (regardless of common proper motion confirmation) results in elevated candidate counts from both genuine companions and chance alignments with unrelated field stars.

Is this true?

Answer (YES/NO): NO